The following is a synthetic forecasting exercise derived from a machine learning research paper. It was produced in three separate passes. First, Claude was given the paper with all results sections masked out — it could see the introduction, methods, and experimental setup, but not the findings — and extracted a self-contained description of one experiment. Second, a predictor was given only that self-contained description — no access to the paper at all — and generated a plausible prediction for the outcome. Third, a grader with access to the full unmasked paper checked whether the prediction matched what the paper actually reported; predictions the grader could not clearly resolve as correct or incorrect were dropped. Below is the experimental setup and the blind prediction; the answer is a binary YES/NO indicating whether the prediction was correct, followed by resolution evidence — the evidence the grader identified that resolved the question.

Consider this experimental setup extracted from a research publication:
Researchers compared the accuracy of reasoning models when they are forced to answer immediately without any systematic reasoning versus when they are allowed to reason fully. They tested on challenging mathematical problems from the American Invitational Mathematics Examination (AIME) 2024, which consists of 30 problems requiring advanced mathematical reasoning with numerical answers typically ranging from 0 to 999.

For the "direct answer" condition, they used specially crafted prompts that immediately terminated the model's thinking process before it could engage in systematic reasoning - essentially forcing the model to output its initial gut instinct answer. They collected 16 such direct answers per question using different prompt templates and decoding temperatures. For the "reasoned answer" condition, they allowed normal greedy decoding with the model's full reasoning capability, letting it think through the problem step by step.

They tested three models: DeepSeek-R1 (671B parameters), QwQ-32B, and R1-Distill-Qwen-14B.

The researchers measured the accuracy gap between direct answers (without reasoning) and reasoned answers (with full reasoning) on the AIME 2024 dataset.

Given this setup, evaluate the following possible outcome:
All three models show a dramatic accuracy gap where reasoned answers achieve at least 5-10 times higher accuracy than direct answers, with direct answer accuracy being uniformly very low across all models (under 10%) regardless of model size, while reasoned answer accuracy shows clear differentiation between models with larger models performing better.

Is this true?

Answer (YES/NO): YES